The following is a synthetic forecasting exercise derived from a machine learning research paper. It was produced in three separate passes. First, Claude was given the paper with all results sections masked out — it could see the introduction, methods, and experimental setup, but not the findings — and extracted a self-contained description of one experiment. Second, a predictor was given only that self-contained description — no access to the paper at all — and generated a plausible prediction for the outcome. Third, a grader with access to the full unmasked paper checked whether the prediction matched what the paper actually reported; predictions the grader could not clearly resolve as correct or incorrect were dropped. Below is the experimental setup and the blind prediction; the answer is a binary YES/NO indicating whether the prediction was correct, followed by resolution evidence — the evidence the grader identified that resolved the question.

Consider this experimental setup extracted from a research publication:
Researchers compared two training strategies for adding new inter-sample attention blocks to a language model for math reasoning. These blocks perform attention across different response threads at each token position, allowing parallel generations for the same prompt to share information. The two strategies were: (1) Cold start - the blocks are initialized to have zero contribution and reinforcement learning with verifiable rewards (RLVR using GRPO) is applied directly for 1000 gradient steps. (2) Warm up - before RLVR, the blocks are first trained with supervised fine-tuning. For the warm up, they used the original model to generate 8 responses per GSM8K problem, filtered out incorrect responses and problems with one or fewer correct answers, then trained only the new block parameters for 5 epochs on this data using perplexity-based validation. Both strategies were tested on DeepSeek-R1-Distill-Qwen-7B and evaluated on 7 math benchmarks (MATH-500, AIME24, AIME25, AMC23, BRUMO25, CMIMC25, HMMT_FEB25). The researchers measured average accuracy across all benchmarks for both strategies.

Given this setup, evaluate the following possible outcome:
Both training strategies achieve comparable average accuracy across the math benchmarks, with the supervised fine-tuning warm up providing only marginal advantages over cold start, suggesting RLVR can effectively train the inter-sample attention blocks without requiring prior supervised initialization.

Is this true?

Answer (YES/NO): YES